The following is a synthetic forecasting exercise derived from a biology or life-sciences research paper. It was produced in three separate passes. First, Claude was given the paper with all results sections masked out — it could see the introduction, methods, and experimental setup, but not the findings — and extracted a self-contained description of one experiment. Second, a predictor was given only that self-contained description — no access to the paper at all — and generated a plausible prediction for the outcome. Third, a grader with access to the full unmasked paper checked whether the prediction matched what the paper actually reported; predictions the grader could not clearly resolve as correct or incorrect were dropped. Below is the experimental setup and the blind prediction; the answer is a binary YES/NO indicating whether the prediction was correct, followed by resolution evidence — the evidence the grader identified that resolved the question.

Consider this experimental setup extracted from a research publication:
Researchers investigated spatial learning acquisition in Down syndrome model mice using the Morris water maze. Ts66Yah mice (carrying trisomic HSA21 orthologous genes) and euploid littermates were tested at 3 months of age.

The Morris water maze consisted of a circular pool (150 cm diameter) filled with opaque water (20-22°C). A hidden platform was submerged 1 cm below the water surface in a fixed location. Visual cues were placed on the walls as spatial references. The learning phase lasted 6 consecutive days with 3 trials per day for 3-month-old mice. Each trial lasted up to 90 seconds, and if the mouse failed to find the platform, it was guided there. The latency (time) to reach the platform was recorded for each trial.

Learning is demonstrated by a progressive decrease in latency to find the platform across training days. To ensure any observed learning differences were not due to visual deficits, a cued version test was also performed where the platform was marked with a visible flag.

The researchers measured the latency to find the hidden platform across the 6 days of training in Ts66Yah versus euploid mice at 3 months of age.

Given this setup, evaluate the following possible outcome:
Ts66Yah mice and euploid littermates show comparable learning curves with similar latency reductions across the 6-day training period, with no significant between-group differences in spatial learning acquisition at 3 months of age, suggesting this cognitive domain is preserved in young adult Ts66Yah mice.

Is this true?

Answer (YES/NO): YES